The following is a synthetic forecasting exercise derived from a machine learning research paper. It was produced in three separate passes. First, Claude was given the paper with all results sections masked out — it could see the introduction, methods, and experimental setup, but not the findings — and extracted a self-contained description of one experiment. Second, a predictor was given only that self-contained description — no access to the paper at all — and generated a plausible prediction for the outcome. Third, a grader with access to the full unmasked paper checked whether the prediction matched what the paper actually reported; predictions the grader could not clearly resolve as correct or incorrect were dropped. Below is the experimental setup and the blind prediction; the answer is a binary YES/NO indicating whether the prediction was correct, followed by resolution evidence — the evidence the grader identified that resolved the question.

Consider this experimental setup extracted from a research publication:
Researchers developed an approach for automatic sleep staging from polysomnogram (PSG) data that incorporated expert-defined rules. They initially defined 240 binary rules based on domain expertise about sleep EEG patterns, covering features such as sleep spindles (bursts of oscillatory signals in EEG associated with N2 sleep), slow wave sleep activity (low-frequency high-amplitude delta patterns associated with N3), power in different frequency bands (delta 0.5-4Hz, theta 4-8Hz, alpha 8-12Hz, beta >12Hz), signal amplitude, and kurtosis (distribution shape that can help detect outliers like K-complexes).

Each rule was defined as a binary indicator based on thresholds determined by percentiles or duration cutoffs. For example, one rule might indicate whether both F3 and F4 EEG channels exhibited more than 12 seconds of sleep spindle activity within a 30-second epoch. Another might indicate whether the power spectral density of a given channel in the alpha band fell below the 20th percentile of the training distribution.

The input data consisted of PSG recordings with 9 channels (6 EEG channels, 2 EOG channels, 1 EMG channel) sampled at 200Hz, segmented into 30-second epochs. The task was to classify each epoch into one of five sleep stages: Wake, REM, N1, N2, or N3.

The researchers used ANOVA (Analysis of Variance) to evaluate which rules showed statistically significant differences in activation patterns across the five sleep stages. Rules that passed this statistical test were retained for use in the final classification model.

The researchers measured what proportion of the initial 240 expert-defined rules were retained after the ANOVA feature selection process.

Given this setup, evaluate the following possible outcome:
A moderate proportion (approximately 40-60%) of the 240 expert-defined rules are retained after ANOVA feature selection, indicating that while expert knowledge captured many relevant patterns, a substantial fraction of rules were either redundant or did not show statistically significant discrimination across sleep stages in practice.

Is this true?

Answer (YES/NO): YES